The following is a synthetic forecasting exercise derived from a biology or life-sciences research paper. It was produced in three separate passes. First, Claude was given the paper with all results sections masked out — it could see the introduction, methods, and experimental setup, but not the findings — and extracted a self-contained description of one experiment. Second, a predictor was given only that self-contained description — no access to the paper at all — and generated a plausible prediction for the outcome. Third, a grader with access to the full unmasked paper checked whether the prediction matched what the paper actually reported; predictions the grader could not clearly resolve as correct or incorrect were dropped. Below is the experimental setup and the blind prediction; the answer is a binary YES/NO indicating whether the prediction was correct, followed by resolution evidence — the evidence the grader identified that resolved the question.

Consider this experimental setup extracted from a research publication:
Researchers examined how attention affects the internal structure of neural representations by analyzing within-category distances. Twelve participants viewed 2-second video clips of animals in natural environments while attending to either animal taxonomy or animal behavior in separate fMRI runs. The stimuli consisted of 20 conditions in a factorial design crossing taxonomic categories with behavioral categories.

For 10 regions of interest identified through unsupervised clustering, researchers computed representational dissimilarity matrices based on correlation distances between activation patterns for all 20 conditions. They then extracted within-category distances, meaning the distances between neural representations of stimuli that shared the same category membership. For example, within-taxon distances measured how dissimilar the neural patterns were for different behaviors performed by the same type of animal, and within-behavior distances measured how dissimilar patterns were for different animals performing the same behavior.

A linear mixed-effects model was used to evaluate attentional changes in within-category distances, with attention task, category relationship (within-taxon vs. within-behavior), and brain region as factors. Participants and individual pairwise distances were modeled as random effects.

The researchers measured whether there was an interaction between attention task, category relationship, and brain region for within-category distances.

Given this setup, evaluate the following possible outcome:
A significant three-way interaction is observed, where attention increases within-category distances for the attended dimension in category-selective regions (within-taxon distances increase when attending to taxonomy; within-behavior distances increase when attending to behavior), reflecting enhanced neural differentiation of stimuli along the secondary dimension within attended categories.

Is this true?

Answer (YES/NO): NO